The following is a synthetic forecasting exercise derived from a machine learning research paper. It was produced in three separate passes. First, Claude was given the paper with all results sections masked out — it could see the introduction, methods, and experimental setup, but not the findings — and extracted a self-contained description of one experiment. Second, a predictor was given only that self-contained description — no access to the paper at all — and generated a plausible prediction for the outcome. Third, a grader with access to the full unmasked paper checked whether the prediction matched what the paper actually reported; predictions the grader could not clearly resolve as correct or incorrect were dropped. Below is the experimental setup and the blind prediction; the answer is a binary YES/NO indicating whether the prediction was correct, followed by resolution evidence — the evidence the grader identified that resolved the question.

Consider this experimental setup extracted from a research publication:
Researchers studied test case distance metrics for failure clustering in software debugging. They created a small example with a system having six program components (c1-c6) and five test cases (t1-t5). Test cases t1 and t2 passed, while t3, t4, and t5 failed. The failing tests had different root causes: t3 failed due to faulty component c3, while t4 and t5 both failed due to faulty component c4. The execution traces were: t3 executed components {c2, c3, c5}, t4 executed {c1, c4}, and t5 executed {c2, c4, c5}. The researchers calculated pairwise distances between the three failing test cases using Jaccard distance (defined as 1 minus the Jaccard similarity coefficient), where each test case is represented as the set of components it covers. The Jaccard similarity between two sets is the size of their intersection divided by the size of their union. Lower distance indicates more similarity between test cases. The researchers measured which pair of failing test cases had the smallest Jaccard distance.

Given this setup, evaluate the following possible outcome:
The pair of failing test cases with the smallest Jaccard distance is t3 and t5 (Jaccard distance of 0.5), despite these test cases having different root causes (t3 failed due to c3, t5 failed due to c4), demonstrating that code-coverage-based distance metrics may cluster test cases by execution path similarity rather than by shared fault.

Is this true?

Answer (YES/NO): YES